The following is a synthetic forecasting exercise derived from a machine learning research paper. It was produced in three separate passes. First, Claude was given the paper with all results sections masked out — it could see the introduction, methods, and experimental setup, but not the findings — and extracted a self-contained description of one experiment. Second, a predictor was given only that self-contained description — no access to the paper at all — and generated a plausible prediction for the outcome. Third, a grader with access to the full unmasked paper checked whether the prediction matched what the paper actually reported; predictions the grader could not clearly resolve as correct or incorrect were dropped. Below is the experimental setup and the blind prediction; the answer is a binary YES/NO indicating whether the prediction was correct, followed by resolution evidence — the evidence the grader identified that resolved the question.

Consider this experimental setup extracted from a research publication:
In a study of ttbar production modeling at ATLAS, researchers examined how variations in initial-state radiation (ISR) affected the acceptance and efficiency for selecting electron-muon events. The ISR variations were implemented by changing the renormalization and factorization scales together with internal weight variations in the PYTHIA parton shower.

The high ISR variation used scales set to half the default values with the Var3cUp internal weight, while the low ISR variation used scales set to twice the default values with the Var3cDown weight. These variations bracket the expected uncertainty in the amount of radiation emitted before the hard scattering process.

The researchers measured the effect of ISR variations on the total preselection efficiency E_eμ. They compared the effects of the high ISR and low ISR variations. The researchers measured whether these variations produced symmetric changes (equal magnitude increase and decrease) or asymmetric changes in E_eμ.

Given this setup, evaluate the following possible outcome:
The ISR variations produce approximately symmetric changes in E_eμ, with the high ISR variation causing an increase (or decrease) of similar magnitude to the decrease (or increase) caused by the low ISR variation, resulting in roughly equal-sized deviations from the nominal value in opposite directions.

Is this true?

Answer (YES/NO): YES